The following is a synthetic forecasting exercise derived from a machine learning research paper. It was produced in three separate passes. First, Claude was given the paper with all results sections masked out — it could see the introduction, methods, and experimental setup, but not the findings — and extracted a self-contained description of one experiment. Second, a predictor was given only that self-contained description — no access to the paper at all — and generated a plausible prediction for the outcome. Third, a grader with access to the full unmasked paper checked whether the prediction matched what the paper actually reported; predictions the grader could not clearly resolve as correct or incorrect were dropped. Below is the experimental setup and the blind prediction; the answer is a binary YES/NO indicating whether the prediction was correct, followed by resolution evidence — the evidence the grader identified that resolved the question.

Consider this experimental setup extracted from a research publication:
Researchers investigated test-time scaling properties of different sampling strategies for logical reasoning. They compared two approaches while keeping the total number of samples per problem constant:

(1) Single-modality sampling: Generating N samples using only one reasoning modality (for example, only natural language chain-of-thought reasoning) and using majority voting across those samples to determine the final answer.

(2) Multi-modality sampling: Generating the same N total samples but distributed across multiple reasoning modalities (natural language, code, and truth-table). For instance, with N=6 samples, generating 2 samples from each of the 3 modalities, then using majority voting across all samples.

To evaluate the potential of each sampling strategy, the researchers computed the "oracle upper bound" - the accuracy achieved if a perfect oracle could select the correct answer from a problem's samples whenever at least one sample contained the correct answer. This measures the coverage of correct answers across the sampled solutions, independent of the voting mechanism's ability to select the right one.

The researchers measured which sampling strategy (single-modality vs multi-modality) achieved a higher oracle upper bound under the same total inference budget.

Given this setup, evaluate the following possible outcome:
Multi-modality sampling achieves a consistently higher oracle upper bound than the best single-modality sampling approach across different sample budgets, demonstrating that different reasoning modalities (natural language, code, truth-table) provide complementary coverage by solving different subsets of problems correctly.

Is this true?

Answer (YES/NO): YES